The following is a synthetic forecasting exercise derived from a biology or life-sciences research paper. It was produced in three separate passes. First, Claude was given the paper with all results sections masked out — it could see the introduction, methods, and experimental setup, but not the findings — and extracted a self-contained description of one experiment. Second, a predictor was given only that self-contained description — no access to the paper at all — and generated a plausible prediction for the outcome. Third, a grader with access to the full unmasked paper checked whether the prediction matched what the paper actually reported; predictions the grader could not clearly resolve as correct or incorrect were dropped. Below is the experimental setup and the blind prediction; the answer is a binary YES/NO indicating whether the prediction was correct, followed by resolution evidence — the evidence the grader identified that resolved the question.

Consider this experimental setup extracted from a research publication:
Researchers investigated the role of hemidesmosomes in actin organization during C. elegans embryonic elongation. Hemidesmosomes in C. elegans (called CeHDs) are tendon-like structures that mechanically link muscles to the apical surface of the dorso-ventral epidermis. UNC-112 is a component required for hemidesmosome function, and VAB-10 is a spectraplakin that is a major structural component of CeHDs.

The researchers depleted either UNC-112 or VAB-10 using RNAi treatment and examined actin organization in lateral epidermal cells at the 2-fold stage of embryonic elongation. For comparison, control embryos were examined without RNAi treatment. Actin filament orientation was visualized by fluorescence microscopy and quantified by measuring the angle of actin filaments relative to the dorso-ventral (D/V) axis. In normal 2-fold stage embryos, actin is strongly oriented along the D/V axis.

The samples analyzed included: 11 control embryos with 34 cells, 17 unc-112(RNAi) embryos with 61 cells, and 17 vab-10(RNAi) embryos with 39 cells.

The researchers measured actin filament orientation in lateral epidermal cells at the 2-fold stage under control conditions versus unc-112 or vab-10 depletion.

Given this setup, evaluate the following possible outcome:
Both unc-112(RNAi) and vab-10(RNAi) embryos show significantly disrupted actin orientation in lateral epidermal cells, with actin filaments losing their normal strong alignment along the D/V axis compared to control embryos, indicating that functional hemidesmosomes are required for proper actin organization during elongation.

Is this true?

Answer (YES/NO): YES